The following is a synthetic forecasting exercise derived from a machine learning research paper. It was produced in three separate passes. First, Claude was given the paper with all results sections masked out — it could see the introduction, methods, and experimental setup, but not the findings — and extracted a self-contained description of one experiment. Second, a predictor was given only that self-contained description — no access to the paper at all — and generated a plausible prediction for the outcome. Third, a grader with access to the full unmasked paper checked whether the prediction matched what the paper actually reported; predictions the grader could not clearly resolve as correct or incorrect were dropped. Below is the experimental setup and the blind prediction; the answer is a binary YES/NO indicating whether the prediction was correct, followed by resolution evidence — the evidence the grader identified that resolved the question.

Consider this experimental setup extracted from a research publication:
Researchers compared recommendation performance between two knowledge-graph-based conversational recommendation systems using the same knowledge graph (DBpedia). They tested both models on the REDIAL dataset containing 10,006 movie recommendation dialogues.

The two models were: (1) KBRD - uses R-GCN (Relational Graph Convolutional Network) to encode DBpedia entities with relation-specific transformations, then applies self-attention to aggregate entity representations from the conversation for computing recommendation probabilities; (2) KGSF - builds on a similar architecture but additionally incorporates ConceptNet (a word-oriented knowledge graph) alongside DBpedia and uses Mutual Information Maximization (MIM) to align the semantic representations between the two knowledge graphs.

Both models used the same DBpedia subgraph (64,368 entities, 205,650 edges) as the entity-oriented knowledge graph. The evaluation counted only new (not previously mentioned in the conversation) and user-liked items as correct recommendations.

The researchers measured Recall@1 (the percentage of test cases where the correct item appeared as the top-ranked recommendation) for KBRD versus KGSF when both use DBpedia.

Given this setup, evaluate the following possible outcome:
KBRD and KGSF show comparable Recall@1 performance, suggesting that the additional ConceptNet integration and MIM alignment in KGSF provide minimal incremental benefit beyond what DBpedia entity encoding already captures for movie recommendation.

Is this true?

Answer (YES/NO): NO